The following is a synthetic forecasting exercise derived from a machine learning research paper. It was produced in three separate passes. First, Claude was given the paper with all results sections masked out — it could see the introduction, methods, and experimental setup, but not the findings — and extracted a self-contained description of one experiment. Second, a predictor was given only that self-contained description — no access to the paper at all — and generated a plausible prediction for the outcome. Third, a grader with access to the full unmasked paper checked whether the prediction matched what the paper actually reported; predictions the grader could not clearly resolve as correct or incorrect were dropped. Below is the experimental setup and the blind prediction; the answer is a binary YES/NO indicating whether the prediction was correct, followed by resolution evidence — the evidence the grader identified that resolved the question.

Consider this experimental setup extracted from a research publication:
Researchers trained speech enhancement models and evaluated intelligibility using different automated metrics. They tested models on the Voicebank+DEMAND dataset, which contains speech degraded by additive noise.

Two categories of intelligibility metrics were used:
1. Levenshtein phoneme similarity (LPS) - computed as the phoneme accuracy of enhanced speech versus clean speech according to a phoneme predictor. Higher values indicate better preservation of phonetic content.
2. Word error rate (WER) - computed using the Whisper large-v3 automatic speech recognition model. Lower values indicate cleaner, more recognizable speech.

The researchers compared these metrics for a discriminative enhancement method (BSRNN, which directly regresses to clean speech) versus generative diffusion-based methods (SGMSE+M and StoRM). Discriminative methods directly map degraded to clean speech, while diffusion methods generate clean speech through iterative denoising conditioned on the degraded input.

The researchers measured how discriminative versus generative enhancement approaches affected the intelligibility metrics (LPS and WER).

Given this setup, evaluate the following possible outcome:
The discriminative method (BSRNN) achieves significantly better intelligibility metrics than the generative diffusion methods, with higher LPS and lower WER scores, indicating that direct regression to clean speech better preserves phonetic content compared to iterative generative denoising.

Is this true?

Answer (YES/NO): NO